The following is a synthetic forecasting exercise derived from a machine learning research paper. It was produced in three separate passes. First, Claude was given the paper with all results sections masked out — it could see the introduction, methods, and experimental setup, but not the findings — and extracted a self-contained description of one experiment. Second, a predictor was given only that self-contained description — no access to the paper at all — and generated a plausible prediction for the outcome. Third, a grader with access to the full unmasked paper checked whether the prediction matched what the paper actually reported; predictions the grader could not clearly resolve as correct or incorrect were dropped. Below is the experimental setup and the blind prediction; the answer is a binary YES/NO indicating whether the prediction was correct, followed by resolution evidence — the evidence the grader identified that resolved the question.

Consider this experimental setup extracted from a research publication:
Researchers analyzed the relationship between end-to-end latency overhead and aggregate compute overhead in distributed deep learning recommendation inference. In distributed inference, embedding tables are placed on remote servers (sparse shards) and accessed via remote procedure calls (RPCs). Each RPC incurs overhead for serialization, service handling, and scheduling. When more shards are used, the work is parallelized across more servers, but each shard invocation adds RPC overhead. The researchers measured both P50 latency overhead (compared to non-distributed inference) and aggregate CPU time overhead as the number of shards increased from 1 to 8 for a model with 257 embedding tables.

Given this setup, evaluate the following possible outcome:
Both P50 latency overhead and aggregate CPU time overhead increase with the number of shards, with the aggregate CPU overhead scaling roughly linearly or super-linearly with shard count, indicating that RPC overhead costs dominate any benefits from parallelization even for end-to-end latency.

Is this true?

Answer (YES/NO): NO